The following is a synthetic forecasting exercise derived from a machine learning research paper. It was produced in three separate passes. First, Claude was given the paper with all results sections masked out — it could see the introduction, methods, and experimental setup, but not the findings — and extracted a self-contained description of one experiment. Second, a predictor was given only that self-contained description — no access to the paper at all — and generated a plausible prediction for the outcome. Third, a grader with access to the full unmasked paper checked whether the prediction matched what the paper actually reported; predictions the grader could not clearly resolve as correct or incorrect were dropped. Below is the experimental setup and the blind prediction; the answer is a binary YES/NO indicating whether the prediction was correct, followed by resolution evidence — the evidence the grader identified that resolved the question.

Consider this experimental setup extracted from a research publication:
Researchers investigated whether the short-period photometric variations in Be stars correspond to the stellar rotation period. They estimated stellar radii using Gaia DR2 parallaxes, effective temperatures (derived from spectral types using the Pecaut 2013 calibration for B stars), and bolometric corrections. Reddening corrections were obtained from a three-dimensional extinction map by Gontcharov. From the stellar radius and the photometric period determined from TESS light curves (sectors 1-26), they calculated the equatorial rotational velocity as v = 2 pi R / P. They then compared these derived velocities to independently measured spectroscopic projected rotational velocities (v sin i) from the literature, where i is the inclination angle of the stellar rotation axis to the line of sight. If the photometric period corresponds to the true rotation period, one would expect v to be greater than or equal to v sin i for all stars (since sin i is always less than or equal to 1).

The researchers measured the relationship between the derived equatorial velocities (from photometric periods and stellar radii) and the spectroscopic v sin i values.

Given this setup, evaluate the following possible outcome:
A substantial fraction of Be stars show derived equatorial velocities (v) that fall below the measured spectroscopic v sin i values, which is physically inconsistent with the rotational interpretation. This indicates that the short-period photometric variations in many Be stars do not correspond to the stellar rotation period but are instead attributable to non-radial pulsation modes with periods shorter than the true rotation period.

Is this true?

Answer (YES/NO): NO